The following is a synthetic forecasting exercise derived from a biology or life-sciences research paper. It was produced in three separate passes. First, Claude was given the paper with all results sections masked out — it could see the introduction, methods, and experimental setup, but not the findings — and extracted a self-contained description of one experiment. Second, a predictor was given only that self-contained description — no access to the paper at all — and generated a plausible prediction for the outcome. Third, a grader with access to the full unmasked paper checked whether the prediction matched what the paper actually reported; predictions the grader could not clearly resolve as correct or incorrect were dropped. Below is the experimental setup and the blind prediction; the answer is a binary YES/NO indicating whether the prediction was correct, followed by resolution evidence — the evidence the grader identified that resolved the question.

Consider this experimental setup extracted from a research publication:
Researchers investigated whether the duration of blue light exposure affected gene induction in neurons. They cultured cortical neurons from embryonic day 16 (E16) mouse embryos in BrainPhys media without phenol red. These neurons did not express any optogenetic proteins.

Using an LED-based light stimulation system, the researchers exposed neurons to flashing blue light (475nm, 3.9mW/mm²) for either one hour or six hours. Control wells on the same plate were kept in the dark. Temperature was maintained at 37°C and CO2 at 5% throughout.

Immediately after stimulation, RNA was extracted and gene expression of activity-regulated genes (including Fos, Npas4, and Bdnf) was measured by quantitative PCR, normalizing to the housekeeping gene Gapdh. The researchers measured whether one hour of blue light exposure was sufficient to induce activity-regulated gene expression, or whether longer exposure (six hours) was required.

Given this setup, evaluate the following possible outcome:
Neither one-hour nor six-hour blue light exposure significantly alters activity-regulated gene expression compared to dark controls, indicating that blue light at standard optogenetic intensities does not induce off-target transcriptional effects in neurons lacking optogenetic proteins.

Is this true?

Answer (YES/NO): NO